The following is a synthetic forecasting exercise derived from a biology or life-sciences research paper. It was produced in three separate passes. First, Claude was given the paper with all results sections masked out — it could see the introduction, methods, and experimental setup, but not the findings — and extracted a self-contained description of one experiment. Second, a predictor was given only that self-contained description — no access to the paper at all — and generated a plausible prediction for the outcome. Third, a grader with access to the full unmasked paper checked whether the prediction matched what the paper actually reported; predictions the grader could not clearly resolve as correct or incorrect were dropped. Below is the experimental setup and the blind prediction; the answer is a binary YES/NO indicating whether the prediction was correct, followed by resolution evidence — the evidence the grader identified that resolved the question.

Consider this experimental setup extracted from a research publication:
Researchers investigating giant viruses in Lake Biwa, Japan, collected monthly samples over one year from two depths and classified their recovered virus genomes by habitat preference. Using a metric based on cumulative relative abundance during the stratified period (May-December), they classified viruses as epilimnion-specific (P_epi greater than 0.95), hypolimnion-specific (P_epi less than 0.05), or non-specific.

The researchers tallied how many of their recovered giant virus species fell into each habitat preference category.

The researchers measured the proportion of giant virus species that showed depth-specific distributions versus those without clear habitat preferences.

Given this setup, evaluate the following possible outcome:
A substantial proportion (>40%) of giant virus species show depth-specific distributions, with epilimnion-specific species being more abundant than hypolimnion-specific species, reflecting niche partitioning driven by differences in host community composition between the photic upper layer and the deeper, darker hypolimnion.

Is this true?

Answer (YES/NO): YES